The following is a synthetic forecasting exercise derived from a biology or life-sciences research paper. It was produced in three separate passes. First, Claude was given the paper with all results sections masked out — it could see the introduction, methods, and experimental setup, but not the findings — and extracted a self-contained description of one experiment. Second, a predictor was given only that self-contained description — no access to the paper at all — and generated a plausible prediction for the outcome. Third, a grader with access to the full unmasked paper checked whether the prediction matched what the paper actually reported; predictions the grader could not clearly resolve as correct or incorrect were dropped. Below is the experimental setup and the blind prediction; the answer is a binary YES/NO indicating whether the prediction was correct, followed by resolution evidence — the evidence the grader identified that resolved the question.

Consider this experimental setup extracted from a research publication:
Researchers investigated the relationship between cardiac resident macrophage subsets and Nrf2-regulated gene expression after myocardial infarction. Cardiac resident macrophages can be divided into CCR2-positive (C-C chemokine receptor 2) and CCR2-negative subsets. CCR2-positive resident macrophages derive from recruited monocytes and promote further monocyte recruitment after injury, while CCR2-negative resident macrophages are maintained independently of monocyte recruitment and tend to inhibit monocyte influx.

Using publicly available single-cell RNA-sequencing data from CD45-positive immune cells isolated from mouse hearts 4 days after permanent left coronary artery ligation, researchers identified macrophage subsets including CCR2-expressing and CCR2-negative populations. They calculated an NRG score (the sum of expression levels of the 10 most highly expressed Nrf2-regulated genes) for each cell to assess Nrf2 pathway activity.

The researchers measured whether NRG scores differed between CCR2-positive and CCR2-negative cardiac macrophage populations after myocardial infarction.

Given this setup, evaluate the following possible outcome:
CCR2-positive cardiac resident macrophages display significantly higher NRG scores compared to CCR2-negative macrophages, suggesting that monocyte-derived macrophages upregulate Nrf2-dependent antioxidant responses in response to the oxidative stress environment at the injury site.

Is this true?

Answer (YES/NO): YES